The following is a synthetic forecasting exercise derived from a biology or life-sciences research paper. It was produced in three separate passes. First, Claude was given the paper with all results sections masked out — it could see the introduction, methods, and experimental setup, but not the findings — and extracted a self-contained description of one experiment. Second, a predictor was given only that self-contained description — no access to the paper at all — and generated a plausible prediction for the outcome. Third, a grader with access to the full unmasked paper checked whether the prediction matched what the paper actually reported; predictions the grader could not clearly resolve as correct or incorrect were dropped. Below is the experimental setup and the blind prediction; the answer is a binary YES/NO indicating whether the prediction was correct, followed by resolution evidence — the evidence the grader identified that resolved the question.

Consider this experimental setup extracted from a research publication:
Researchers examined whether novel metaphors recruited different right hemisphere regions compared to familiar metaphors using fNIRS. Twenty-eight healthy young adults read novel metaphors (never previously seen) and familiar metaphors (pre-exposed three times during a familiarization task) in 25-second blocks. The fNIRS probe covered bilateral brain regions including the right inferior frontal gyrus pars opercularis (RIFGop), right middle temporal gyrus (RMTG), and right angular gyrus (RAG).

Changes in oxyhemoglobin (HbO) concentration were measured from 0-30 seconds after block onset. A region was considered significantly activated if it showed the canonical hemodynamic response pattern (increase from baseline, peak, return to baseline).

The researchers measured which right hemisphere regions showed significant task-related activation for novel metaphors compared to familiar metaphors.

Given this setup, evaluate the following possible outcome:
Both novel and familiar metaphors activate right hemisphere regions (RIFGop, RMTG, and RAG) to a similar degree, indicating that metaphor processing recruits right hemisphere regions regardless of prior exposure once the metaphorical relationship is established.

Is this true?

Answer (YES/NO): NO